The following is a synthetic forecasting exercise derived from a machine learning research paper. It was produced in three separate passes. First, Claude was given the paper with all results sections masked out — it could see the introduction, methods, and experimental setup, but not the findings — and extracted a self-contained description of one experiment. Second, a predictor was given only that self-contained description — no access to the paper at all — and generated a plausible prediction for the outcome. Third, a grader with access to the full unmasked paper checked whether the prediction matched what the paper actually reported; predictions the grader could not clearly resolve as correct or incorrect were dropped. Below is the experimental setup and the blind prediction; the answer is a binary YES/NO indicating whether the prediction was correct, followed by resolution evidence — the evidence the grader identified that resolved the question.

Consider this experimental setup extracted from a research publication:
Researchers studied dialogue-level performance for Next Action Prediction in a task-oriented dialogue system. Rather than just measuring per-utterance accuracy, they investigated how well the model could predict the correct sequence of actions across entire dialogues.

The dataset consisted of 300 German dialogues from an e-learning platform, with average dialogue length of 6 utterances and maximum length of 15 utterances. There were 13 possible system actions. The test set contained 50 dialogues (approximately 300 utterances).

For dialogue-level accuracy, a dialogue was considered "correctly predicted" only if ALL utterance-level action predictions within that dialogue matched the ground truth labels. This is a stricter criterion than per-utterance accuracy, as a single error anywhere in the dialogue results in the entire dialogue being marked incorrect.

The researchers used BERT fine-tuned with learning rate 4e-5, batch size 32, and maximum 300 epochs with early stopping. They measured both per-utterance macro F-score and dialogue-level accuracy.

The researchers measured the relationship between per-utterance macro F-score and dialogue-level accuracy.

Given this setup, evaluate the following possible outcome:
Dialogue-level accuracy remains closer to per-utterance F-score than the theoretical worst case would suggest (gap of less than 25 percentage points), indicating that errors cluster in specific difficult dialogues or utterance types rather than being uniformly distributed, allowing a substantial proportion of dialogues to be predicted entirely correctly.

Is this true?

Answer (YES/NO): NO